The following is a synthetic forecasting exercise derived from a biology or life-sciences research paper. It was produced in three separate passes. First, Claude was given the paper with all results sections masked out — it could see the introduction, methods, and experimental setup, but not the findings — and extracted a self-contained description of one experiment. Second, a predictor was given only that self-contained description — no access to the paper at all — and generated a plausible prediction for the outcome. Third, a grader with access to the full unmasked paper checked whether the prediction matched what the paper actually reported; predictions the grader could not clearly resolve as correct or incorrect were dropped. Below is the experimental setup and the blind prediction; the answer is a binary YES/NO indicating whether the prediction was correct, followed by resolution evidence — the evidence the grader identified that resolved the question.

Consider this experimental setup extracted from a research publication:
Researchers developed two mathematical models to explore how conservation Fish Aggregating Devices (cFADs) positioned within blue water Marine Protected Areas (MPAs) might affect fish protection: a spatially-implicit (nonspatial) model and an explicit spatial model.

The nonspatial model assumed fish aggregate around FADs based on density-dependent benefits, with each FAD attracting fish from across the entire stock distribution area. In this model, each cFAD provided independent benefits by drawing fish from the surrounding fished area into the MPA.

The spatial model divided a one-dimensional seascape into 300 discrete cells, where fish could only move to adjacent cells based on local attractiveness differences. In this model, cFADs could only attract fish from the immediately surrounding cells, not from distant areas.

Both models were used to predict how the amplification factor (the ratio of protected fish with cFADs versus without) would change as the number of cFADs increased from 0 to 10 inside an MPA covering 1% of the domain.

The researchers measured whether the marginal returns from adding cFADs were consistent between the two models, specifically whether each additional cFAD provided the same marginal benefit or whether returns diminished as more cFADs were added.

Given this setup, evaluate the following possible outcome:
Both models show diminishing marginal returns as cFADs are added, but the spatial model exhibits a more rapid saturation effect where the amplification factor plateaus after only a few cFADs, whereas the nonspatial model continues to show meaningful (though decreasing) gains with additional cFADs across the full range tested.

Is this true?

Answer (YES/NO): NO